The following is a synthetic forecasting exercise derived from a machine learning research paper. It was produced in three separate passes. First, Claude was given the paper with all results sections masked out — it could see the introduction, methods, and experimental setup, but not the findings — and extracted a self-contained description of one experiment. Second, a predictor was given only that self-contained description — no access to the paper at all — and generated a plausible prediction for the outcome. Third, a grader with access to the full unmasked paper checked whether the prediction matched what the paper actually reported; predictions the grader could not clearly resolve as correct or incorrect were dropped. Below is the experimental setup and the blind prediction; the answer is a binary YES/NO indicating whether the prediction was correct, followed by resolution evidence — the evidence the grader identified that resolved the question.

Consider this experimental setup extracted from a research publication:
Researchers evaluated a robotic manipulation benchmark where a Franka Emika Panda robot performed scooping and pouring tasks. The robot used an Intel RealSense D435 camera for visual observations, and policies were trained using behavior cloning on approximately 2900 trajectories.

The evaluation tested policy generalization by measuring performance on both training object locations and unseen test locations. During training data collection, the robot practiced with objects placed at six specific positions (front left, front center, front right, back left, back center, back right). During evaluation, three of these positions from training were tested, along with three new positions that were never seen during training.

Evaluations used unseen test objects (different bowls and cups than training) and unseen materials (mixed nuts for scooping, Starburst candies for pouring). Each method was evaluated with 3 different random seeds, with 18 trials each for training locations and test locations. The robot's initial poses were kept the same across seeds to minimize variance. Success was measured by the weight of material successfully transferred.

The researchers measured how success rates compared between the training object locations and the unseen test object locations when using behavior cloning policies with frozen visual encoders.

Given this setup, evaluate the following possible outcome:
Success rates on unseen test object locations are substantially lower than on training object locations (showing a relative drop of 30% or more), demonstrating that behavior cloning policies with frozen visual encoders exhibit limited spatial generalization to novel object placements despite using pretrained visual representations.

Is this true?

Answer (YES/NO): NO